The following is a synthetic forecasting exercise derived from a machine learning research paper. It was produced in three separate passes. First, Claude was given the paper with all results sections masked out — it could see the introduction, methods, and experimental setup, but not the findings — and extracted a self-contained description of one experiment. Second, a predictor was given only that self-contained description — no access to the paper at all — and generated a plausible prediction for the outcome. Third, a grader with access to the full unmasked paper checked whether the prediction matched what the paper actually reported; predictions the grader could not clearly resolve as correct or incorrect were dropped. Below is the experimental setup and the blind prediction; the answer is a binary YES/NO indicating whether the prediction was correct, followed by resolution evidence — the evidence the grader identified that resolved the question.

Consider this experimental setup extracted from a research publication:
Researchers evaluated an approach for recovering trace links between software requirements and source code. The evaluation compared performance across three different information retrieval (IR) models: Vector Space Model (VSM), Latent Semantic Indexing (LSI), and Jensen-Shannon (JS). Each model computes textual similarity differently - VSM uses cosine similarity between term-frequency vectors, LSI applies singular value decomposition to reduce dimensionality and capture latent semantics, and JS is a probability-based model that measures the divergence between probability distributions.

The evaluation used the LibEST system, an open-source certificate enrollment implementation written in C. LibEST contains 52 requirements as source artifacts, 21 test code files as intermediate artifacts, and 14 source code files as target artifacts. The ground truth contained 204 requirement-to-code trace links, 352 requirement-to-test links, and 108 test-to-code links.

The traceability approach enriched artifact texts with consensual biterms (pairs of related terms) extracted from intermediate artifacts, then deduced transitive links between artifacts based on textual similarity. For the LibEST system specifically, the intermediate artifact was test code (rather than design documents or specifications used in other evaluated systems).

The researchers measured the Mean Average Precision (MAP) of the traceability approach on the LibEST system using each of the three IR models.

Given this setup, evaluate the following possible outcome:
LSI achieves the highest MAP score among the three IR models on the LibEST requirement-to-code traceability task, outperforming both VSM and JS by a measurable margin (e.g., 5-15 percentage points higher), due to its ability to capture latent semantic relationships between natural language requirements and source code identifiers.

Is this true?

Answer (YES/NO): NO